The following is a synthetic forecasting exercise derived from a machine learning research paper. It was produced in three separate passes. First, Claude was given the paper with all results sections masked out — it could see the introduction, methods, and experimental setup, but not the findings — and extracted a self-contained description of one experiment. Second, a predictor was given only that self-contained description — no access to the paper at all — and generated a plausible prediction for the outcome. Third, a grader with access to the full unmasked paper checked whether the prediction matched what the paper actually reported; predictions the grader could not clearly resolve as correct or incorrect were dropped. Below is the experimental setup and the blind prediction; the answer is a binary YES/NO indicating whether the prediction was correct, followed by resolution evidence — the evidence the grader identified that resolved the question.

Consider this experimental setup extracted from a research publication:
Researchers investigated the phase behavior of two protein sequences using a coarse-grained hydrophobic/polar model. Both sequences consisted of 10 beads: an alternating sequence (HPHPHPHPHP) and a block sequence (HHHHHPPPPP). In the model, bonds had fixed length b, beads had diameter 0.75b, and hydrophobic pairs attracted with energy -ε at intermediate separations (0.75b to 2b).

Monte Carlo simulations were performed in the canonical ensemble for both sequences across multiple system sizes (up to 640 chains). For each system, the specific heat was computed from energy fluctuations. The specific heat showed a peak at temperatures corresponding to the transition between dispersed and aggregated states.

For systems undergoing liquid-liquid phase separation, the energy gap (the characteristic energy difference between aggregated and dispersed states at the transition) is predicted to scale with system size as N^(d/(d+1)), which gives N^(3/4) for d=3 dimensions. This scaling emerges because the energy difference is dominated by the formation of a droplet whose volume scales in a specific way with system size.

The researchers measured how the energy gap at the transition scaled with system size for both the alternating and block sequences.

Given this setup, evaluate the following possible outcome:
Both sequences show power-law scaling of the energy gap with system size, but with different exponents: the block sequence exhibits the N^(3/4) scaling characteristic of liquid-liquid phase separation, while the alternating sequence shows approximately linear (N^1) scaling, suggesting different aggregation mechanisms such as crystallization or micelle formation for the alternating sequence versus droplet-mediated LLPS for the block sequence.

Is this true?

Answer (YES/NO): NO